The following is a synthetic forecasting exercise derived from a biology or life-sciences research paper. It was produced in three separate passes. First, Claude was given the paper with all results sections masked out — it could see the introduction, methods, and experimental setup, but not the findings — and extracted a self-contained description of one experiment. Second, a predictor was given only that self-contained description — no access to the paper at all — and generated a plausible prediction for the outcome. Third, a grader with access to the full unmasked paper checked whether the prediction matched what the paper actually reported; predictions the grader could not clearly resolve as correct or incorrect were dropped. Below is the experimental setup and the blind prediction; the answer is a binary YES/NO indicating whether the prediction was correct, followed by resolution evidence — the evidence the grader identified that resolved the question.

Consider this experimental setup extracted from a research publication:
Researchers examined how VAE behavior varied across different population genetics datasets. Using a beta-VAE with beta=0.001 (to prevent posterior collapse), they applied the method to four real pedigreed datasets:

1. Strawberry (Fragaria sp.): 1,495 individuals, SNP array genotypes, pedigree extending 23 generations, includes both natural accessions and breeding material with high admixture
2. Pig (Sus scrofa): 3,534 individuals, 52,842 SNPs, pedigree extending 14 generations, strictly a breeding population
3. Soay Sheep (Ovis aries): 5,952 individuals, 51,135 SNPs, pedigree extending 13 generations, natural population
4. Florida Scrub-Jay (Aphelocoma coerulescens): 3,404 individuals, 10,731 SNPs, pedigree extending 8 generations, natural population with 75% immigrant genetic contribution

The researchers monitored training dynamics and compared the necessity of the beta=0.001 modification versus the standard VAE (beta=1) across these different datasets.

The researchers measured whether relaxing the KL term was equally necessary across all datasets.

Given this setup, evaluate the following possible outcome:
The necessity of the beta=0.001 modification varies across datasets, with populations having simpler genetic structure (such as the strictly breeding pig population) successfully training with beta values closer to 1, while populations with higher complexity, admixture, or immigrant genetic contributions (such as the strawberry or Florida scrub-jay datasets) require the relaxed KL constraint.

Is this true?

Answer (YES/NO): NO